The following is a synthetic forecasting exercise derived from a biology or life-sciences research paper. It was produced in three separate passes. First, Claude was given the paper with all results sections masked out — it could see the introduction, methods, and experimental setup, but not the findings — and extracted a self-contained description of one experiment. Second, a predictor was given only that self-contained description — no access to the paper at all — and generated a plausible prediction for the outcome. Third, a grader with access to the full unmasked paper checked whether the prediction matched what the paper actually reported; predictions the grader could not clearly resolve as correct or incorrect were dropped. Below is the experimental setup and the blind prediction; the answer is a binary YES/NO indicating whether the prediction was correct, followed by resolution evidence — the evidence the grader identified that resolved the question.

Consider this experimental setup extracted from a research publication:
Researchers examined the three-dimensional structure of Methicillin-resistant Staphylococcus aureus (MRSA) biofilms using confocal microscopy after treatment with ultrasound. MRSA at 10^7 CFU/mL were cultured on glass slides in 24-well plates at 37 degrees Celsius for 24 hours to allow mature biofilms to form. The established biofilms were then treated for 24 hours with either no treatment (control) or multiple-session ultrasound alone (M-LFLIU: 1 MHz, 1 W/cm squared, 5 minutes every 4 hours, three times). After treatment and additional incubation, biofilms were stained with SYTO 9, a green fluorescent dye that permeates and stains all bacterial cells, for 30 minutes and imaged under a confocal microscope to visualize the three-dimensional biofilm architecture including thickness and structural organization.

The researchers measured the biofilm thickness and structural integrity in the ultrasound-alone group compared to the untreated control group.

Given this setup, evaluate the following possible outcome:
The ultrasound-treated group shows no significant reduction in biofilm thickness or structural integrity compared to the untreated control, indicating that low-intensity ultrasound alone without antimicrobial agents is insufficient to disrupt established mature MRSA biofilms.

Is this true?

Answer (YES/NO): NO